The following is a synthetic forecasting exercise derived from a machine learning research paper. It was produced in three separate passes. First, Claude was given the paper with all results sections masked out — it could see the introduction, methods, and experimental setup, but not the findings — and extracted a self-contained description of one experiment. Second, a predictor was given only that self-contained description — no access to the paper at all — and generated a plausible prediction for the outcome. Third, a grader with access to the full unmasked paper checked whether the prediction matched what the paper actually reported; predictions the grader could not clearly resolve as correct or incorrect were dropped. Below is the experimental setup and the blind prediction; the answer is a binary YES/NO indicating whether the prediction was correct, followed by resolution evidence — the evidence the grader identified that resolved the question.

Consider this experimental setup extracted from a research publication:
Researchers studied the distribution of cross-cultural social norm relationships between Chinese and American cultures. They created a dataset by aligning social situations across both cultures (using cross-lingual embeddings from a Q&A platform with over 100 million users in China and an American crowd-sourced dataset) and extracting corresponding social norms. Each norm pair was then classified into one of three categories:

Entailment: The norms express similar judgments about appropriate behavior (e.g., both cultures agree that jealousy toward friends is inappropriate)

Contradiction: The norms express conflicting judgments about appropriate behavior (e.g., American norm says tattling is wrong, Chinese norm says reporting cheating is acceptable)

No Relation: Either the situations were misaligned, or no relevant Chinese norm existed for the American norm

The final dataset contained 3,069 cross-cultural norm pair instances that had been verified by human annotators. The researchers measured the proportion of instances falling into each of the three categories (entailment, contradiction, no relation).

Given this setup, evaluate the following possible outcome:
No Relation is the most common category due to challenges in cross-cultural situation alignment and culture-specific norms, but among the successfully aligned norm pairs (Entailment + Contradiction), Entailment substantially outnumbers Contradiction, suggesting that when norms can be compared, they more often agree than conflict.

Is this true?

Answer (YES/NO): YES